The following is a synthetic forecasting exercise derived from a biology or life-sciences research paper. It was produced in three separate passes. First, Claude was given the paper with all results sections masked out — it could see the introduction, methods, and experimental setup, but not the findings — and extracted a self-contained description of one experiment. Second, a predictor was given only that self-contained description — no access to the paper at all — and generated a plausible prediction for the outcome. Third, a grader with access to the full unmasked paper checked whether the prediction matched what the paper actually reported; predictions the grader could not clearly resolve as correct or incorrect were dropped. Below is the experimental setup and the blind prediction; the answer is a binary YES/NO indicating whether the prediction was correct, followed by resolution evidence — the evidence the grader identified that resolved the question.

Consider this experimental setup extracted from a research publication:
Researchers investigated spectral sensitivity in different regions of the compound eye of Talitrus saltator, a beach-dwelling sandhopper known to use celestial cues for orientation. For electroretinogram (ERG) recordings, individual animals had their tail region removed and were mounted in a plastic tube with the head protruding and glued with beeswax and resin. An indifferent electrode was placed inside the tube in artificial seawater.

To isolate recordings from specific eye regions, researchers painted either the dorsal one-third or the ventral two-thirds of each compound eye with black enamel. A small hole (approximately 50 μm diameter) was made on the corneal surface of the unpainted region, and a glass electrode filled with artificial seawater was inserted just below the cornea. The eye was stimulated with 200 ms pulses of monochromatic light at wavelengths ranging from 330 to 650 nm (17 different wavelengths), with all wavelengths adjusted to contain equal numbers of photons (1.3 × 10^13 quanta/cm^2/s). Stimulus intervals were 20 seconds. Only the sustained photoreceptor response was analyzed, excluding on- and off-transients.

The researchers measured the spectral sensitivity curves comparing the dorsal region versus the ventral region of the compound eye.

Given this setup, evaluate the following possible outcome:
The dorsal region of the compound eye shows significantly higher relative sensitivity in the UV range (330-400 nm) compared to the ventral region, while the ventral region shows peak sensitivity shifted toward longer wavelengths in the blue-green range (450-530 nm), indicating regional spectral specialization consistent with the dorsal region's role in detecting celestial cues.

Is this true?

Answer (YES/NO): NO